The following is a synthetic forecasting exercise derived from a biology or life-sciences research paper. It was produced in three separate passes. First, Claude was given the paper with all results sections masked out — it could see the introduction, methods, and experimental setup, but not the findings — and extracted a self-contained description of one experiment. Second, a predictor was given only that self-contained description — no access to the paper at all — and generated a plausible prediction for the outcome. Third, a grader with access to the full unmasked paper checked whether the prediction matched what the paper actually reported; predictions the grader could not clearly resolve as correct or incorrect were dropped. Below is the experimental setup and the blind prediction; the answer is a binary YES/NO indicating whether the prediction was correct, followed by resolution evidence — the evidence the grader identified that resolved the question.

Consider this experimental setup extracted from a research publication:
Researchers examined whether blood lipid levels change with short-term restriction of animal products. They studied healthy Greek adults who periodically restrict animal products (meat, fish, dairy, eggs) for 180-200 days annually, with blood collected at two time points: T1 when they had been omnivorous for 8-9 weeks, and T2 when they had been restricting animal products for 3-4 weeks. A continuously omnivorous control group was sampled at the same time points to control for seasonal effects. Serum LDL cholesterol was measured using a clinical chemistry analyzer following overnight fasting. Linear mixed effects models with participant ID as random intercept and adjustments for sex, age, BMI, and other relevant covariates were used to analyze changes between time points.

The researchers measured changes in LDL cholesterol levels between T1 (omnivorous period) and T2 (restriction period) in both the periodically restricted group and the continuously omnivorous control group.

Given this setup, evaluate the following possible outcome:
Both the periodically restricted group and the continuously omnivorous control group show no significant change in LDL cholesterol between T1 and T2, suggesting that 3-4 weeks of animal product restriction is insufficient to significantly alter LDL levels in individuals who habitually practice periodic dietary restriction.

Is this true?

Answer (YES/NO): NO